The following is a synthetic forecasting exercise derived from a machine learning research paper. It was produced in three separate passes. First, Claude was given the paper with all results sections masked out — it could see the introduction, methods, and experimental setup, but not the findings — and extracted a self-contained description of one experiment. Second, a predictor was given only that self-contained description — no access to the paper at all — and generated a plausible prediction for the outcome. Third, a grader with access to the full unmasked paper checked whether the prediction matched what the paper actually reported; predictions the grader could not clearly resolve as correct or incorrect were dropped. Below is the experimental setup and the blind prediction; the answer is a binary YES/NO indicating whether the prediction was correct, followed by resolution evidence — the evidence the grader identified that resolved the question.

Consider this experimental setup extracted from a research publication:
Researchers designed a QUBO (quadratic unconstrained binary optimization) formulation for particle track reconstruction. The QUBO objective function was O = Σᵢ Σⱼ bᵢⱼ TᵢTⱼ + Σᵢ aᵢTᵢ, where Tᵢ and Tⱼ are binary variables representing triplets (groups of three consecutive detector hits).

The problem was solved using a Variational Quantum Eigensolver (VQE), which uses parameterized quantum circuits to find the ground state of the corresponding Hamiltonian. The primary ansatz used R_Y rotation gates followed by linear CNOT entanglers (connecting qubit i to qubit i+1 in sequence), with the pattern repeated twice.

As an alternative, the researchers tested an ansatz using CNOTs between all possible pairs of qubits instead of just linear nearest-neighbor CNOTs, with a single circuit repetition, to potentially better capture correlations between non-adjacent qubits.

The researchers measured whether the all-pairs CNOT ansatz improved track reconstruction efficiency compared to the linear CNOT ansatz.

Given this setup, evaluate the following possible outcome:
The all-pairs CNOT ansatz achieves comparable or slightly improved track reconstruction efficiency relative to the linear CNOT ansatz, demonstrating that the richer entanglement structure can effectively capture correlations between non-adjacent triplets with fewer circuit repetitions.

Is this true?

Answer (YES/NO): NO